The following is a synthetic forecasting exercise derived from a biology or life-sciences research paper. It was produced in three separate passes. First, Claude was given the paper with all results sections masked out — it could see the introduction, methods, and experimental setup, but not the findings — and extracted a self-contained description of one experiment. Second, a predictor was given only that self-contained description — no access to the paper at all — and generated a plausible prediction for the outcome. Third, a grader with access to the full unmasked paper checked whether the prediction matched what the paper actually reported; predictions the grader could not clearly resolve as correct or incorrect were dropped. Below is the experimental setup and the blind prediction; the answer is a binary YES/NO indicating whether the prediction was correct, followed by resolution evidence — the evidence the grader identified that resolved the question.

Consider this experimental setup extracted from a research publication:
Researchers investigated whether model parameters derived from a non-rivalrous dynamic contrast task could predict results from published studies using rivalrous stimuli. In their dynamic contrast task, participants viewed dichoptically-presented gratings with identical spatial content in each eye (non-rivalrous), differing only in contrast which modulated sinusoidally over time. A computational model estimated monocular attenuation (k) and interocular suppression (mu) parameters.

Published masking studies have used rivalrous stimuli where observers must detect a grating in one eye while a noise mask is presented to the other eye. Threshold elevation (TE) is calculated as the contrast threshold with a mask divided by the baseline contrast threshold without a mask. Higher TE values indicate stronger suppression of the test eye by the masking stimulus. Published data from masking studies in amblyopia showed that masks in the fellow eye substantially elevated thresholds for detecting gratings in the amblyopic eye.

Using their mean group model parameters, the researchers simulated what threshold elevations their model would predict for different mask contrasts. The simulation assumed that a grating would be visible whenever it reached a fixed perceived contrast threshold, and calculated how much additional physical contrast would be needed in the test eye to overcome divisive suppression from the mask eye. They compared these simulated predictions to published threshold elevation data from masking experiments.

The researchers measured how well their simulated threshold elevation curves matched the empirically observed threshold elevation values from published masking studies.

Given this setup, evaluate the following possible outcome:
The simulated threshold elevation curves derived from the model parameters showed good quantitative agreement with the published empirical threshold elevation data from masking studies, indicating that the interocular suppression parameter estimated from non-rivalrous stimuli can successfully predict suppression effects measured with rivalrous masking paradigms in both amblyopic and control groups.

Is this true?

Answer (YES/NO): NO